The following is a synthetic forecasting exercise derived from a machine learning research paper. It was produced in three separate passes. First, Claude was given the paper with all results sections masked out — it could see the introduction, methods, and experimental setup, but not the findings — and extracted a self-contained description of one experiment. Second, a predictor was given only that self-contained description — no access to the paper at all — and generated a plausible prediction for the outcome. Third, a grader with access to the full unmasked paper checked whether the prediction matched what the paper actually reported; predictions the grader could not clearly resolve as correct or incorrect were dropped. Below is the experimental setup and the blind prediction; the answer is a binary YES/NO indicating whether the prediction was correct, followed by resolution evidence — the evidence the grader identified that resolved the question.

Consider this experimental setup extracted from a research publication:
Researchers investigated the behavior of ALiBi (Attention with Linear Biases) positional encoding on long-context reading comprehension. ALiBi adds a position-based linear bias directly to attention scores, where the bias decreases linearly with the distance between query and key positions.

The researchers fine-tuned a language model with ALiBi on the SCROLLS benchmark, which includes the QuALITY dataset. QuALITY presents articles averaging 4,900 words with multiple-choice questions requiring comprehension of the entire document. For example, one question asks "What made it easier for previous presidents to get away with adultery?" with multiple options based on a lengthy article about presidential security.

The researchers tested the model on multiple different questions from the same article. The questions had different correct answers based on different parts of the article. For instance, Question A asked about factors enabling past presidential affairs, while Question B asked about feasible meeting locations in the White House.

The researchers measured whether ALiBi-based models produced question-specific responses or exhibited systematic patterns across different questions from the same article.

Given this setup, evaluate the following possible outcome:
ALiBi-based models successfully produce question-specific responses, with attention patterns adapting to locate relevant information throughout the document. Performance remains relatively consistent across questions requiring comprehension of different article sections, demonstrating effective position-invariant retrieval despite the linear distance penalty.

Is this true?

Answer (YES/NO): NO